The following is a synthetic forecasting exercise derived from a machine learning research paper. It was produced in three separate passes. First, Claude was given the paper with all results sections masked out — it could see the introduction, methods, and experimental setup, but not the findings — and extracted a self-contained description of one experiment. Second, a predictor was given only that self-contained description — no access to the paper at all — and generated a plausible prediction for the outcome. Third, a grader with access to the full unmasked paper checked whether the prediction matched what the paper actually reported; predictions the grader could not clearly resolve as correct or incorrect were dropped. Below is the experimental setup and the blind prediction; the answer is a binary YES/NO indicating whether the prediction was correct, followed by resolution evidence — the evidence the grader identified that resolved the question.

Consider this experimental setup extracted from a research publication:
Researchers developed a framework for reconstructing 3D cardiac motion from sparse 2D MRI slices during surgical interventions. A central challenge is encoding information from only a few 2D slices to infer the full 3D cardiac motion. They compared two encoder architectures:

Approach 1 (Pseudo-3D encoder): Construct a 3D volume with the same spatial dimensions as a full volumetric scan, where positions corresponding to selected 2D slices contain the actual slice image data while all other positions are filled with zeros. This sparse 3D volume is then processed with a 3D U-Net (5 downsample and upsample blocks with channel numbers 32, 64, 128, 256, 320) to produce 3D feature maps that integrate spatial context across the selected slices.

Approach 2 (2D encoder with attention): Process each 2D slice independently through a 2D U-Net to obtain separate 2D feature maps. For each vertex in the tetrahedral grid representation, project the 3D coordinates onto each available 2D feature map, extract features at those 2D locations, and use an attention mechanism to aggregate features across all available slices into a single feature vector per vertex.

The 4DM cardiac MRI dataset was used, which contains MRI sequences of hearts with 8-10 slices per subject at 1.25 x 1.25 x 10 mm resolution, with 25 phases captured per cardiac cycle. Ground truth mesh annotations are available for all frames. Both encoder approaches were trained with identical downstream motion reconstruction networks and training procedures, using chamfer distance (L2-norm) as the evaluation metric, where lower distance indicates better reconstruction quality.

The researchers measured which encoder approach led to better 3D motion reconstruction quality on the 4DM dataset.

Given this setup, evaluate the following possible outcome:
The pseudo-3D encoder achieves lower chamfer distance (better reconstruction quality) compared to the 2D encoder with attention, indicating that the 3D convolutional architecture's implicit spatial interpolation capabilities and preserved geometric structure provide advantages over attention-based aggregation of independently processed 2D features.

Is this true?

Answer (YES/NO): YES